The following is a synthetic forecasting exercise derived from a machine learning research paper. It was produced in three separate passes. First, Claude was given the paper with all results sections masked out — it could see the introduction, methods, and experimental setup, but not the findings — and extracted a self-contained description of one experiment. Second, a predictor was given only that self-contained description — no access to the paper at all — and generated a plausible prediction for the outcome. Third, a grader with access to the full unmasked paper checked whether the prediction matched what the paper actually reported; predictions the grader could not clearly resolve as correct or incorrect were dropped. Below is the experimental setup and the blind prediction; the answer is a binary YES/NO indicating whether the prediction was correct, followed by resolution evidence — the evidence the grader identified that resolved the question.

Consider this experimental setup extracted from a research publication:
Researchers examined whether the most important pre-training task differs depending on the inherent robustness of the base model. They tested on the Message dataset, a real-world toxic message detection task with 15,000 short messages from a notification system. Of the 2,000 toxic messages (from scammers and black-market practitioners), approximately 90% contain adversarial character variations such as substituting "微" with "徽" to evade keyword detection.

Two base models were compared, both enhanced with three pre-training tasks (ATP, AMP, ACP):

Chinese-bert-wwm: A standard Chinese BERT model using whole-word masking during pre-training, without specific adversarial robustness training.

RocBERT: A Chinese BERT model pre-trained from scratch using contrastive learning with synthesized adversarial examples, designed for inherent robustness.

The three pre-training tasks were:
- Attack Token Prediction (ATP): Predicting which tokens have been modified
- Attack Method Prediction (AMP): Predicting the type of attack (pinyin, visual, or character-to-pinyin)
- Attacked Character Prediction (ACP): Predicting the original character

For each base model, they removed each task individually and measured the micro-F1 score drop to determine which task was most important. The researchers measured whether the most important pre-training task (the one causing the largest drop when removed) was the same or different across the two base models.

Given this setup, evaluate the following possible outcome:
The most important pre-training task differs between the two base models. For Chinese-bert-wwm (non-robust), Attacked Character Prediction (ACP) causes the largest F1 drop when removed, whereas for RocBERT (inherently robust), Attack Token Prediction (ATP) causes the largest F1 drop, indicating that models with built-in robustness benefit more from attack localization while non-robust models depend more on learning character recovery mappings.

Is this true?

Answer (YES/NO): NO